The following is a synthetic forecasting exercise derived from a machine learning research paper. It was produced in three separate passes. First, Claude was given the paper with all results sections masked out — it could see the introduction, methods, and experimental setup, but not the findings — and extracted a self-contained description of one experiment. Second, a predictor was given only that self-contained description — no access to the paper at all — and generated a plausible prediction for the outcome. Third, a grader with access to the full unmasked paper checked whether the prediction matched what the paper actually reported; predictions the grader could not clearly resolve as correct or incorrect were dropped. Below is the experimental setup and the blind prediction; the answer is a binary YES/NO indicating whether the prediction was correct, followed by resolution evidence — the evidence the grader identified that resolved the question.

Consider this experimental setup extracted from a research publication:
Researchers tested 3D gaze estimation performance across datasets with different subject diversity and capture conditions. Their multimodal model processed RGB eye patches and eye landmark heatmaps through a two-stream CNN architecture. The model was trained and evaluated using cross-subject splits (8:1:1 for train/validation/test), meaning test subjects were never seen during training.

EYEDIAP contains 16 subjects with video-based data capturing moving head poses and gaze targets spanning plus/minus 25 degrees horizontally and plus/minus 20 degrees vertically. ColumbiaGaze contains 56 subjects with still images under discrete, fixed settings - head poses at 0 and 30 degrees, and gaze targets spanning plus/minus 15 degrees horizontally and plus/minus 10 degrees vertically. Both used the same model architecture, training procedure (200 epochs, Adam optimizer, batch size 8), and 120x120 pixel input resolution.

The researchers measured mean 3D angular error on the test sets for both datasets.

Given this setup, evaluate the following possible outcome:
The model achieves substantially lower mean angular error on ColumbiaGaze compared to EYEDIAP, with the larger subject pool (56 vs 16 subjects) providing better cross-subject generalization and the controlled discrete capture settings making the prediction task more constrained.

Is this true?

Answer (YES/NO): NO